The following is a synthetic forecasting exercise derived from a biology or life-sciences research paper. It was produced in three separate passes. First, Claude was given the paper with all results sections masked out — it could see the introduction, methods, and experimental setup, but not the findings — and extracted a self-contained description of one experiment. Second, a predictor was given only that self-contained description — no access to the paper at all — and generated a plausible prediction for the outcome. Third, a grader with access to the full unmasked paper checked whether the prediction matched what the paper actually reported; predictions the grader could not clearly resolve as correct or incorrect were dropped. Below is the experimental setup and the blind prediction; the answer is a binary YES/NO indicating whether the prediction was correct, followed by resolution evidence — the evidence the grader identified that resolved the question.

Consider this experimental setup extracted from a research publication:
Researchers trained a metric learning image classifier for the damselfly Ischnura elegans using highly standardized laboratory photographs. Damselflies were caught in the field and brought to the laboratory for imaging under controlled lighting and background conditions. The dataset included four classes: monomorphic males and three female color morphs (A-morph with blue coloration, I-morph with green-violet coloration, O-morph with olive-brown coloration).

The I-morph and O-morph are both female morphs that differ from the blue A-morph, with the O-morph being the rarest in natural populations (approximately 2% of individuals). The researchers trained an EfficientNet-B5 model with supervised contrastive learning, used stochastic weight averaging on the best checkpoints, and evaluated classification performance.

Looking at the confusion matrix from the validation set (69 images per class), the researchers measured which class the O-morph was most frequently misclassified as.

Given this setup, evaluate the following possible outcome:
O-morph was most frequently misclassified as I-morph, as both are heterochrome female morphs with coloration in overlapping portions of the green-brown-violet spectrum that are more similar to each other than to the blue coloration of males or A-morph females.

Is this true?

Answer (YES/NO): YES